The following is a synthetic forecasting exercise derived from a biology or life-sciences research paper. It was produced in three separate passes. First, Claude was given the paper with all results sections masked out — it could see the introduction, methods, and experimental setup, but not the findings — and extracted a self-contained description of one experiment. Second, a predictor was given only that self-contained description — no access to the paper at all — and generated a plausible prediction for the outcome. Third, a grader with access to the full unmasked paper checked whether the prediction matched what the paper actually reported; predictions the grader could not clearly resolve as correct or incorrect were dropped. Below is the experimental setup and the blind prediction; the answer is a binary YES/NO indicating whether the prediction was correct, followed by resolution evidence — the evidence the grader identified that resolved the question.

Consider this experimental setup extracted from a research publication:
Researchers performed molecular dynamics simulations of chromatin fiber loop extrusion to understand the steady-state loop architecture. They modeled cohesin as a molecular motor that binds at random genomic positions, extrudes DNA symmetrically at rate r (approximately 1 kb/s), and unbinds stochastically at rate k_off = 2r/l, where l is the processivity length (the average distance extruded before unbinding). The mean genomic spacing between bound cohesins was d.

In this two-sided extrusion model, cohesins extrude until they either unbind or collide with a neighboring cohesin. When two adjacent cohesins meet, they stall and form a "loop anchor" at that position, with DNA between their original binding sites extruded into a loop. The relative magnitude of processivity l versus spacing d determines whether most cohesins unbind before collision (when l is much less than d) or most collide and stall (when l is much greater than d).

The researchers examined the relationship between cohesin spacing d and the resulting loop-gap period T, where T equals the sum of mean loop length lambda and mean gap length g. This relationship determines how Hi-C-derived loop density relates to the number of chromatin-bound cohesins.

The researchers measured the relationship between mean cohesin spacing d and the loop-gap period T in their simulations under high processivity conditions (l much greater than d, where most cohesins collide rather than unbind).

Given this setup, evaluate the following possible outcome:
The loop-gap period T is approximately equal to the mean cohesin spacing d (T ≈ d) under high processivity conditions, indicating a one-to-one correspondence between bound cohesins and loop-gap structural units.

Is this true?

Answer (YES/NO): YES